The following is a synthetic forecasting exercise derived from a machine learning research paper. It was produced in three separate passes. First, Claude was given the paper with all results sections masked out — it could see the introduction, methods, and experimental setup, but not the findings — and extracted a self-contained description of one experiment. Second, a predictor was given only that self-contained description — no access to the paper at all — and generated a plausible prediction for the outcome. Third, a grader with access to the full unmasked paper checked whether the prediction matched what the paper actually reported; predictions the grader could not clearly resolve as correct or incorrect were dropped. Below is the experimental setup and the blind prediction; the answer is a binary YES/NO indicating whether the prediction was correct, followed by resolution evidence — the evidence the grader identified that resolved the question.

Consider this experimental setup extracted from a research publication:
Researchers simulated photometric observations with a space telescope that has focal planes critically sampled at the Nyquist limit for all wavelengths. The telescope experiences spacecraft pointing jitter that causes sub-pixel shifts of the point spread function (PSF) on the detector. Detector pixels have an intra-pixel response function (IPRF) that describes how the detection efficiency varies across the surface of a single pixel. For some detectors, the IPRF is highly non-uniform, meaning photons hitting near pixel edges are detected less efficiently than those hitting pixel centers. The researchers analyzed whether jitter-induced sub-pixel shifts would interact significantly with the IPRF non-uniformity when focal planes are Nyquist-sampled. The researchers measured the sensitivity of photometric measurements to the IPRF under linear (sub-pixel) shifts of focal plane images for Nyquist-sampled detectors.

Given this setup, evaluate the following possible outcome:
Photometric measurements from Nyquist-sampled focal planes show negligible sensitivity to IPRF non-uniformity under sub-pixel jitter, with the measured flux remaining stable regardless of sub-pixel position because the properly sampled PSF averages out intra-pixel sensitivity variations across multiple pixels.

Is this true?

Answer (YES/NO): YES